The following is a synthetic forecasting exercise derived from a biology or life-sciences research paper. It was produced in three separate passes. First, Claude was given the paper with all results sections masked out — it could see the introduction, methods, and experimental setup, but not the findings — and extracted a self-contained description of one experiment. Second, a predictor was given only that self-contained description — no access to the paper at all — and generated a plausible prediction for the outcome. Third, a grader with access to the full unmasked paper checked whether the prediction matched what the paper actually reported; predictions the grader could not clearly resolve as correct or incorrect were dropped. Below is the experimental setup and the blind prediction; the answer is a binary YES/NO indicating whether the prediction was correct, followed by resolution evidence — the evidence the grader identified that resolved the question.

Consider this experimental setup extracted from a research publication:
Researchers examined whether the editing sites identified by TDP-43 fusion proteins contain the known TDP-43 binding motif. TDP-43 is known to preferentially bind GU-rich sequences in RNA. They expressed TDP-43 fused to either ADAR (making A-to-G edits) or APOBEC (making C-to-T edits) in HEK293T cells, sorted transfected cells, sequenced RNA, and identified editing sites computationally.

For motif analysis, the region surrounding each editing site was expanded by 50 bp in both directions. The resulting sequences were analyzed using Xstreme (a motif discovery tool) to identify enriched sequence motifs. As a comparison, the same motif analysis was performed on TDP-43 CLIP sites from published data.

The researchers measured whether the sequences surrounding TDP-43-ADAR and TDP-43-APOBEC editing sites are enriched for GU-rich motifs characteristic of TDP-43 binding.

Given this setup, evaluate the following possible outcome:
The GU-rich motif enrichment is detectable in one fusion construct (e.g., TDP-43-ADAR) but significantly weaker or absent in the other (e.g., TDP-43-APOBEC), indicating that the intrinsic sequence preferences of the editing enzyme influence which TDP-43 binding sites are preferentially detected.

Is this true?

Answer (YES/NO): NO